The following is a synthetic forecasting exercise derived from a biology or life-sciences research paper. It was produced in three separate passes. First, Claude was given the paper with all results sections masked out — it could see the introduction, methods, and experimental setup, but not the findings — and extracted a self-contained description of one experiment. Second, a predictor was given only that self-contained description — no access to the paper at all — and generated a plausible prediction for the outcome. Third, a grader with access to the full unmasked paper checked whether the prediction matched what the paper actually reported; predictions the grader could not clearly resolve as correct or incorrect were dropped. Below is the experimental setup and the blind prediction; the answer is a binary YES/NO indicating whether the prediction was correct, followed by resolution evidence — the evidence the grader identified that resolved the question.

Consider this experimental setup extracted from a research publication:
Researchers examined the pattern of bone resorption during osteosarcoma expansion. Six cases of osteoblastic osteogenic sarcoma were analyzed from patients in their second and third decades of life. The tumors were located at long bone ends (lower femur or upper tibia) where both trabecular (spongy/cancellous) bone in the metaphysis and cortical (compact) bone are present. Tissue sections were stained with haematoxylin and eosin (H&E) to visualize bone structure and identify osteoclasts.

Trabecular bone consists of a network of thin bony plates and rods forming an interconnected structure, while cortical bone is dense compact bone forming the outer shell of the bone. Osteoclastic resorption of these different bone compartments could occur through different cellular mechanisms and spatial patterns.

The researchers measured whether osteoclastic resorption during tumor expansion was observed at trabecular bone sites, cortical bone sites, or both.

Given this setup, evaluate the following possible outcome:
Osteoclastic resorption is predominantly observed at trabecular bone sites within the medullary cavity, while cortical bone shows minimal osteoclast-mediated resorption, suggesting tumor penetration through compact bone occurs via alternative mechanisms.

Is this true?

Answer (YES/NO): NO